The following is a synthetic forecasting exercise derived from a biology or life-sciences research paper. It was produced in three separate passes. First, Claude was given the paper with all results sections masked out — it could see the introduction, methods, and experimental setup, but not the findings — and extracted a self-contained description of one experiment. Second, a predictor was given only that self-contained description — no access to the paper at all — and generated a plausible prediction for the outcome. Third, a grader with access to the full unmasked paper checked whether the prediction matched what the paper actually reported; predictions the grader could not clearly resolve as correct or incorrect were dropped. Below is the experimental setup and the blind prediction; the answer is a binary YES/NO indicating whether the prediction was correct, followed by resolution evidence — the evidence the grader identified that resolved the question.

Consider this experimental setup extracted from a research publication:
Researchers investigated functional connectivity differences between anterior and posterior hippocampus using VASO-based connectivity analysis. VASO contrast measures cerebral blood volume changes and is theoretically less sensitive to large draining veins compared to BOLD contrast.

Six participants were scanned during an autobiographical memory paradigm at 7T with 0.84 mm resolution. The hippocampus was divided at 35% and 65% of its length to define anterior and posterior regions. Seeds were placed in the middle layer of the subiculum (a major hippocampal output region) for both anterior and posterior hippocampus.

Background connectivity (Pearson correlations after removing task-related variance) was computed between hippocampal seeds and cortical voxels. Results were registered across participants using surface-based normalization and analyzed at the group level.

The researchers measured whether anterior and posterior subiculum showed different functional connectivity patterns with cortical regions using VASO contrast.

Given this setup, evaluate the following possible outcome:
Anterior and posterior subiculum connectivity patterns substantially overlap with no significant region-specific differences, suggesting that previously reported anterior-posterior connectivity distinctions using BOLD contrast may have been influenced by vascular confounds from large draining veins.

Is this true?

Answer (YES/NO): NO